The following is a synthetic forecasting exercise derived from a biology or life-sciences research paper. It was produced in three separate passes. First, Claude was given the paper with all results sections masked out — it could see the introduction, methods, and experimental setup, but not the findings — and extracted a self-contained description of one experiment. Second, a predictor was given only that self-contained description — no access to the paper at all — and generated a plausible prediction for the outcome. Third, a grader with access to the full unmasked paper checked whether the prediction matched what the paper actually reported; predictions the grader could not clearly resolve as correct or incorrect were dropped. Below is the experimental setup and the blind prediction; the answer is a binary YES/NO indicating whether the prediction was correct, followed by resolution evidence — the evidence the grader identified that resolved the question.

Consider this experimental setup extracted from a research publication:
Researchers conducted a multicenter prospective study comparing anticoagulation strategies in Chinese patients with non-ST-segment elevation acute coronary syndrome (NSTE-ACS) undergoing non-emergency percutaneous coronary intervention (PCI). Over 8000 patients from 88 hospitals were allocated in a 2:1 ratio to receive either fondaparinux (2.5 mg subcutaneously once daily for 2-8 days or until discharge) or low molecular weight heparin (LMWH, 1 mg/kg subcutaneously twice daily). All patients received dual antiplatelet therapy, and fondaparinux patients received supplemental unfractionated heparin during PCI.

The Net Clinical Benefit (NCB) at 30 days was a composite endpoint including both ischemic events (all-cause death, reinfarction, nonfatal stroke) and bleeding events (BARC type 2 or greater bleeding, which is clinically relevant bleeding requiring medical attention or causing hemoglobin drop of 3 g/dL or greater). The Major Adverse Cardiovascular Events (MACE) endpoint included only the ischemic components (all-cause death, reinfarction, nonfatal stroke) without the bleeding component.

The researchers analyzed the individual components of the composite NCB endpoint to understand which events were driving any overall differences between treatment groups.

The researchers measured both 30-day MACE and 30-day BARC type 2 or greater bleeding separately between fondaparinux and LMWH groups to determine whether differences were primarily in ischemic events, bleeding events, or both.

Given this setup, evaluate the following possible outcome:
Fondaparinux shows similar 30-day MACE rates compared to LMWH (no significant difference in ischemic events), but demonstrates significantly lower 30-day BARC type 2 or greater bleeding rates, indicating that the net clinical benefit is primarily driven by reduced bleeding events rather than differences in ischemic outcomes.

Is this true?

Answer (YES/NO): YES